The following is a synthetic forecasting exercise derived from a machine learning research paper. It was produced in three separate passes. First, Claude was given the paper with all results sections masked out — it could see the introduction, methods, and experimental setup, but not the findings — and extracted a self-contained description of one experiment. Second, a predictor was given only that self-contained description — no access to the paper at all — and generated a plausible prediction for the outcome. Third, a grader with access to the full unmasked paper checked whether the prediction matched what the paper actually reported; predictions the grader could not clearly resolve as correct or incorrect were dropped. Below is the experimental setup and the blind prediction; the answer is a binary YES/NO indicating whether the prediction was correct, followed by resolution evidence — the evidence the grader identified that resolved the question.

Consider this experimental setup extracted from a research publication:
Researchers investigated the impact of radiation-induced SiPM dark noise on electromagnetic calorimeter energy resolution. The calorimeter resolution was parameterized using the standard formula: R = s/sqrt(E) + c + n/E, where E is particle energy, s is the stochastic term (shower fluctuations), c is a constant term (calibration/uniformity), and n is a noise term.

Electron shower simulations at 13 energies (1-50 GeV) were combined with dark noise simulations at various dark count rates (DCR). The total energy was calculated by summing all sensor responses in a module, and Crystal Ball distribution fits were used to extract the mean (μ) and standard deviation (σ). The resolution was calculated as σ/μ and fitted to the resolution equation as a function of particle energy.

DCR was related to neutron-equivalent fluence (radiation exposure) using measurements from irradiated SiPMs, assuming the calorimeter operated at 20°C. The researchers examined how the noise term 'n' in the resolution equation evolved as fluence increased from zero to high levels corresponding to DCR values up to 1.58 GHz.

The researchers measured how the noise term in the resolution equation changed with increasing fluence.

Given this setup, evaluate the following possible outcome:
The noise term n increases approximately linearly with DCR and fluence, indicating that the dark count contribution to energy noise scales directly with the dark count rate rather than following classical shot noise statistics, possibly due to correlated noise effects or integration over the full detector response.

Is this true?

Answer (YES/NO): NO